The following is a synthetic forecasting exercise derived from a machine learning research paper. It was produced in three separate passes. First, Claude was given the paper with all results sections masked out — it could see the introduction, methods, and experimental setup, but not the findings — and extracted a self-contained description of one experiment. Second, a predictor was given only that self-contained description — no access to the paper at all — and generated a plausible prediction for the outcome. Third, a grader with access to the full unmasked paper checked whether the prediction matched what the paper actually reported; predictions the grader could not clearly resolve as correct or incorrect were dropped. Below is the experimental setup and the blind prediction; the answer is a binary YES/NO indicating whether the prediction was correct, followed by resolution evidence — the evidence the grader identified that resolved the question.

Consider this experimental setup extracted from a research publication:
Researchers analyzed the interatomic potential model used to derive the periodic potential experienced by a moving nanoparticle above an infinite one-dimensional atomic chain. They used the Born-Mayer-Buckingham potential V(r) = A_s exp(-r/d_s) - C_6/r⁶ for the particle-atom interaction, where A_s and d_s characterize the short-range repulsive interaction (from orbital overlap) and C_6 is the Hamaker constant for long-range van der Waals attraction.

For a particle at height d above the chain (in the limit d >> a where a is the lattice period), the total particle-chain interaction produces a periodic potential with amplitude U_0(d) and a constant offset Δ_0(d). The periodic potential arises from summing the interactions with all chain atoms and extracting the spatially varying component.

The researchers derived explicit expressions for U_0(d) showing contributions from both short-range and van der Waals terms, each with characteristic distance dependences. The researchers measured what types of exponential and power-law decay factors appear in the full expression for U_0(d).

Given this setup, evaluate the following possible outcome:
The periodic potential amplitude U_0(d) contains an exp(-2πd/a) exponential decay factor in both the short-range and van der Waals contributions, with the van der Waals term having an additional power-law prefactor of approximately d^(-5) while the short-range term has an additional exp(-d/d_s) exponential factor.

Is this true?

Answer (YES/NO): NO